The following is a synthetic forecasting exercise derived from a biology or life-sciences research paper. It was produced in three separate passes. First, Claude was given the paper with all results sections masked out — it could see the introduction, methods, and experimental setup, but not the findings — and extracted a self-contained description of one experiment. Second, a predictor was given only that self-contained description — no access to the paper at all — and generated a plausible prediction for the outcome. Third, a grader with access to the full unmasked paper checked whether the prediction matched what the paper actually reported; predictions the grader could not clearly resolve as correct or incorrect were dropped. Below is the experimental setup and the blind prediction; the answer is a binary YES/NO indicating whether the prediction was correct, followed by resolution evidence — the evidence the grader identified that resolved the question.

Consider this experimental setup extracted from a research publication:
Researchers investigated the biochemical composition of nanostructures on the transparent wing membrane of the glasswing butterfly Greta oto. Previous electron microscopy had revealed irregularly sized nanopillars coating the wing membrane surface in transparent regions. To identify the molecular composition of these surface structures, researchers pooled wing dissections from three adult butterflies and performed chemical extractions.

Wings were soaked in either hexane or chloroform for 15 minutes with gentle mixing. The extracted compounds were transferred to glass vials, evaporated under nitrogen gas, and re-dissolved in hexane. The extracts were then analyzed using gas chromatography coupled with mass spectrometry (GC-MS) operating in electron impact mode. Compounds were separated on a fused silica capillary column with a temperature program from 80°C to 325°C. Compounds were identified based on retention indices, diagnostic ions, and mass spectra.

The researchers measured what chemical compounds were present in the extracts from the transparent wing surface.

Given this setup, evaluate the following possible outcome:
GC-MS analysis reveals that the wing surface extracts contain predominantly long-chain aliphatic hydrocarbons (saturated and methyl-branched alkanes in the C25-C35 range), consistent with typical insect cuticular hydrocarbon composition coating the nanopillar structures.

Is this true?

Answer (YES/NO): YES